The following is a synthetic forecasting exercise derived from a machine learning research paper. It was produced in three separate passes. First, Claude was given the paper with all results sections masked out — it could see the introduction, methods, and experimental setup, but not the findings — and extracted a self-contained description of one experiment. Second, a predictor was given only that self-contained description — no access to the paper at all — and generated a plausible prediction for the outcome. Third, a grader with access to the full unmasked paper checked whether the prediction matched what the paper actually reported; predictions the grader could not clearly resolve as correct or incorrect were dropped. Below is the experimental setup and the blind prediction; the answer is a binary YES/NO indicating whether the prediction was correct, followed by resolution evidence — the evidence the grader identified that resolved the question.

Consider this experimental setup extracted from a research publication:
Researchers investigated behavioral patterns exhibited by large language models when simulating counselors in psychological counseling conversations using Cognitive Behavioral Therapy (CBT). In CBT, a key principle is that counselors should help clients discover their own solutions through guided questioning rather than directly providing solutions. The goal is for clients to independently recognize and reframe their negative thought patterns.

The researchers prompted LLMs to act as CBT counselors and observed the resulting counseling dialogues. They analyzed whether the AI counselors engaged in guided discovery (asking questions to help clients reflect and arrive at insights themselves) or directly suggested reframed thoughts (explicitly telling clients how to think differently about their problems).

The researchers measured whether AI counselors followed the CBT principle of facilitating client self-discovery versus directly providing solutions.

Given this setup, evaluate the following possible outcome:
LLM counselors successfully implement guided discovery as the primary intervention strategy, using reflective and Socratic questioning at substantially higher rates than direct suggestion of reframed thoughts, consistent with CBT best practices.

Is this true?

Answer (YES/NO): NO